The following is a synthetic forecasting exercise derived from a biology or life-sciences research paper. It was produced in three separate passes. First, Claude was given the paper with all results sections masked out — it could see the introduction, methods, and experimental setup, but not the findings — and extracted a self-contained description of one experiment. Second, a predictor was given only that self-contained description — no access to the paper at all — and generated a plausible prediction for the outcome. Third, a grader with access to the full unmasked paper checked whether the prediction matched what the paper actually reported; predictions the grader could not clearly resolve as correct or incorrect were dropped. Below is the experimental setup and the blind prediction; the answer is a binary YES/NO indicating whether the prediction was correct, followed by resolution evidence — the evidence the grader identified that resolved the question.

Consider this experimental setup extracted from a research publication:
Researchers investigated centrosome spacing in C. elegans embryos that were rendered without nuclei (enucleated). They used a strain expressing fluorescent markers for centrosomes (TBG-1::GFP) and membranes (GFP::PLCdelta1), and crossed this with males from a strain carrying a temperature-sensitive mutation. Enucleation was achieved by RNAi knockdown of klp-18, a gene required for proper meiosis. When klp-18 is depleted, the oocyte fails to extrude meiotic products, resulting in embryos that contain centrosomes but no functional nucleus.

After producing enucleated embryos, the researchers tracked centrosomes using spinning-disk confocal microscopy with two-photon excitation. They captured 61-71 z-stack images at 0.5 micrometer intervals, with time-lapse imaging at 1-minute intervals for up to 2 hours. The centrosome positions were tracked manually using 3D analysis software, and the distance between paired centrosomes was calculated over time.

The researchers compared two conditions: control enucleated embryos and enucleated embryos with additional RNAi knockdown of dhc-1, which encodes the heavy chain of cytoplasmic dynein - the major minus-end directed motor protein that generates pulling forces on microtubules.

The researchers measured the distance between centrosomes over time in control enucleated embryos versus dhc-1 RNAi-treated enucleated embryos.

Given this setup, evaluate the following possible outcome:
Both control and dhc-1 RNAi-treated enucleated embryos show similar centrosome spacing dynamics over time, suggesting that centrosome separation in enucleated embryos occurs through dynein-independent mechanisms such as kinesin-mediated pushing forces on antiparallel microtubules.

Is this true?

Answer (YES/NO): NO